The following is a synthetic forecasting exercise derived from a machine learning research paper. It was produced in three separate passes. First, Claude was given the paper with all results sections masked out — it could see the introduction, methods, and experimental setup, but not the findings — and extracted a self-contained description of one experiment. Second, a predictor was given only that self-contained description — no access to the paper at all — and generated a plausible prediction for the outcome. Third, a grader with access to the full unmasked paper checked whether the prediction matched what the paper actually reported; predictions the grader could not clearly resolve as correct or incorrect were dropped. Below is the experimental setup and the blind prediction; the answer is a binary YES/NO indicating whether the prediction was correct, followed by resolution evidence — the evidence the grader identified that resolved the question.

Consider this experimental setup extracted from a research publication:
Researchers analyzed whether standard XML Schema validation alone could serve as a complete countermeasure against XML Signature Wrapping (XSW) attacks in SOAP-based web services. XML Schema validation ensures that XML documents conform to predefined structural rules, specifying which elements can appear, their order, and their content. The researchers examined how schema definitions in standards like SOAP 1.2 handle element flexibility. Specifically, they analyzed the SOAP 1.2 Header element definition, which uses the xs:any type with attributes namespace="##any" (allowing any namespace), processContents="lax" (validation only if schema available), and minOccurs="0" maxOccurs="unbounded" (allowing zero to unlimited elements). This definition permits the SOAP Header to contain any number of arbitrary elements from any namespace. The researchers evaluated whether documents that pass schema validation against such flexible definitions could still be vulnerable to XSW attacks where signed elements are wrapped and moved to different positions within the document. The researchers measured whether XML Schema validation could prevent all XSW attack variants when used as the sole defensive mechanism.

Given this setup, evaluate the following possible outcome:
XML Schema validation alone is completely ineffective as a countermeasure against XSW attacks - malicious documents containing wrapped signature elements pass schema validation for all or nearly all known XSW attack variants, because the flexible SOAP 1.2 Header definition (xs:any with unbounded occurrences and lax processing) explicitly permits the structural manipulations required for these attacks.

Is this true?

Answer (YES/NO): NO